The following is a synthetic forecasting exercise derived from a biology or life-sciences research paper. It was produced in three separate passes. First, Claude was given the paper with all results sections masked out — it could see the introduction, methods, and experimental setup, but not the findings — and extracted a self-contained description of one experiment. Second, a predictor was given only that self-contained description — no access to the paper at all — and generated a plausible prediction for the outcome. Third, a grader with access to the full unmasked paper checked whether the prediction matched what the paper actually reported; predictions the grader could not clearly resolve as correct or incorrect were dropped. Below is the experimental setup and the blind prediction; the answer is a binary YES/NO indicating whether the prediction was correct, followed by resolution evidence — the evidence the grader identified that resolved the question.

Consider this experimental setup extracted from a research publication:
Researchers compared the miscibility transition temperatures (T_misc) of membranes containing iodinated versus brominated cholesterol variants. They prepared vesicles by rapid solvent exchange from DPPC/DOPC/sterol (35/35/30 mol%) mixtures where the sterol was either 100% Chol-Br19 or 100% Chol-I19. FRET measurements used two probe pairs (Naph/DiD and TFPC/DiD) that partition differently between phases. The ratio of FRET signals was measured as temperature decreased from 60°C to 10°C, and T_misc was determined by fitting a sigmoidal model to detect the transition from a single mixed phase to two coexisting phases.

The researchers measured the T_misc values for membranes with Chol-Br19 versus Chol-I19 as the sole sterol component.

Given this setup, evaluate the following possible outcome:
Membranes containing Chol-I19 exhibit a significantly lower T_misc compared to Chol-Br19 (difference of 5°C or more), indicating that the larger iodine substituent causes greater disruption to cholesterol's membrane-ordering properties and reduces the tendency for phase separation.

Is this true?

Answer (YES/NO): NO